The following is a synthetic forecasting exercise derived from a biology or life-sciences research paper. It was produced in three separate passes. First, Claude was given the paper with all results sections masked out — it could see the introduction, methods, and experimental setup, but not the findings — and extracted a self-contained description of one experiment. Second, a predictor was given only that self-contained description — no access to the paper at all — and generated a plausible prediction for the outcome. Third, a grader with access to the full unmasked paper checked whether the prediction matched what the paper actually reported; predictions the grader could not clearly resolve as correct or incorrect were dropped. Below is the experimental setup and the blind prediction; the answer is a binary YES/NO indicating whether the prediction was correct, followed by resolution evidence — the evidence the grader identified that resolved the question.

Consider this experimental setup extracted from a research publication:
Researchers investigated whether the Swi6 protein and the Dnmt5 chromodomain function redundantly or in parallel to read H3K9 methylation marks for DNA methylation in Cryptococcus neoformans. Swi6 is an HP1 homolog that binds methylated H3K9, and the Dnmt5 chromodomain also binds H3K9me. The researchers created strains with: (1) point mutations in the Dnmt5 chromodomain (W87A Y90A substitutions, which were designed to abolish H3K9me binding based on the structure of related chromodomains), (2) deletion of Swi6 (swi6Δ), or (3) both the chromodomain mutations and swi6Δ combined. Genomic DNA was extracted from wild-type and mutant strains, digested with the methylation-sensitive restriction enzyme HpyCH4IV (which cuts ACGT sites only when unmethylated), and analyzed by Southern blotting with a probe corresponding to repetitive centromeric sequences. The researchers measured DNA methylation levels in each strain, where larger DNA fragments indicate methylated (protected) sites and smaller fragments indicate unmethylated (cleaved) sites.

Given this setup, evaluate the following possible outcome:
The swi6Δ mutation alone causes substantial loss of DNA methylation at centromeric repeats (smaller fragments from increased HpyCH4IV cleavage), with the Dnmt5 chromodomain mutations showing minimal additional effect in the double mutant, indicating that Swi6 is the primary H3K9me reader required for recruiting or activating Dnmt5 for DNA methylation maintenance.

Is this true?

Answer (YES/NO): NO